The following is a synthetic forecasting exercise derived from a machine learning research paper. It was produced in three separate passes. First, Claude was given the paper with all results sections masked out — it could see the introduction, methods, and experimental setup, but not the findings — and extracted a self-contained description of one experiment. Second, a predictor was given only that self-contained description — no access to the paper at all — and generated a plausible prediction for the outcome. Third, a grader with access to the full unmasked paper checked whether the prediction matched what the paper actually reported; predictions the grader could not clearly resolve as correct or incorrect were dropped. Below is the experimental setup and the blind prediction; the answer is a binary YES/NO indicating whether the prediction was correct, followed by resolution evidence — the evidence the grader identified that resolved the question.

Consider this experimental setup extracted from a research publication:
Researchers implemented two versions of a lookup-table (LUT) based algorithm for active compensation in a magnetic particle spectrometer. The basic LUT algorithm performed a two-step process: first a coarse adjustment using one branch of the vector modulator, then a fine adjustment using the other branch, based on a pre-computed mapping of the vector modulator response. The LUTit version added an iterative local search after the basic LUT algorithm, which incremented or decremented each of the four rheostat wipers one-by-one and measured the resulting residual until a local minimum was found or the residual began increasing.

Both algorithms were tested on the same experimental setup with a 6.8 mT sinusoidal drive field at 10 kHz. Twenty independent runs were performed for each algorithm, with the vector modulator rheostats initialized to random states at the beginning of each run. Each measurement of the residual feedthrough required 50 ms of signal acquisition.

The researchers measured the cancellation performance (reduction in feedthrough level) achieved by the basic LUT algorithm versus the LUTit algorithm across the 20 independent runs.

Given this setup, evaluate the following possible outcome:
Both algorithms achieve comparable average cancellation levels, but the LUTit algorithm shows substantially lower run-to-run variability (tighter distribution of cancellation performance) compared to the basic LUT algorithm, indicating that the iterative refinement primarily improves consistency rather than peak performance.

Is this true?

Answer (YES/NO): NO